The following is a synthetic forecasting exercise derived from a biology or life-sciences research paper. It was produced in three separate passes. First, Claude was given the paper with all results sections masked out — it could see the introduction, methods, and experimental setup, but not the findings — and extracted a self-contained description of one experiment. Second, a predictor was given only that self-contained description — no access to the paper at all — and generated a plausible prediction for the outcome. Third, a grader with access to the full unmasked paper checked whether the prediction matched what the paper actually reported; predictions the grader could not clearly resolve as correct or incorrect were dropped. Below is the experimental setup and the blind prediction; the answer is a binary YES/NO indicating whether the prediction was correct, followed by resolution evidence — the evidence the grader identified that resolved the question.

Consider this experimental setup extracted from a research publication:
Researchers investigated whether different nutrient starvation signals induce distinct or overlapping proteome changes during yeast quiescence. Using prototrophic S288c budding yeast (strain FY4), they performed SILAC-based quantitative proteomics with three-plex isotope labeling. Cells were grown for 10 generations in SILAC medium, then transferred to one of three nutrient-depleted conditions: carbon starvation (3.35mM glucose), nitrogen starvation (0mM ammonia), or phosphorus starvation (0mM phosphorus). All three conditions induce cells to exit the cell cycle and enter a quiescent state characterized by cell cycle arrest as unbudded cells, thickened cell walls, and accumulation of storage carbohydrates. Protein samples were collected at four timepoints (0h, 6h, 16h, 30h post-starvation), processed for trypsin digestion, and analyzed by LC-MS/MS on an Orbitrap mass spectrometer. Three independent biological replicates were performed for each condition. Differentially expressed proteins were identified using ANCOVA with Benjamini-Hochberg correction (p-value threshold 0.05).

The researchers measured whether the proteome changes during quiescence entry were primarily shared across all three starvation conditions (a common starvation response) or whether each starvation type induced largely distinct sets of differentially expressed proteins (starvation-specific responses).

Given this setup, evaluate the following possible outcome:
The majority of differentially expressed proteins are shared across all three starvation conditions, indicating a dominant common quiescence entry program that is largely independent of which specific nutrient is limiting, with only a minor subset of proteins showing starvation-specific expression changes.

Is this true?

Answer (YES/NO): NO